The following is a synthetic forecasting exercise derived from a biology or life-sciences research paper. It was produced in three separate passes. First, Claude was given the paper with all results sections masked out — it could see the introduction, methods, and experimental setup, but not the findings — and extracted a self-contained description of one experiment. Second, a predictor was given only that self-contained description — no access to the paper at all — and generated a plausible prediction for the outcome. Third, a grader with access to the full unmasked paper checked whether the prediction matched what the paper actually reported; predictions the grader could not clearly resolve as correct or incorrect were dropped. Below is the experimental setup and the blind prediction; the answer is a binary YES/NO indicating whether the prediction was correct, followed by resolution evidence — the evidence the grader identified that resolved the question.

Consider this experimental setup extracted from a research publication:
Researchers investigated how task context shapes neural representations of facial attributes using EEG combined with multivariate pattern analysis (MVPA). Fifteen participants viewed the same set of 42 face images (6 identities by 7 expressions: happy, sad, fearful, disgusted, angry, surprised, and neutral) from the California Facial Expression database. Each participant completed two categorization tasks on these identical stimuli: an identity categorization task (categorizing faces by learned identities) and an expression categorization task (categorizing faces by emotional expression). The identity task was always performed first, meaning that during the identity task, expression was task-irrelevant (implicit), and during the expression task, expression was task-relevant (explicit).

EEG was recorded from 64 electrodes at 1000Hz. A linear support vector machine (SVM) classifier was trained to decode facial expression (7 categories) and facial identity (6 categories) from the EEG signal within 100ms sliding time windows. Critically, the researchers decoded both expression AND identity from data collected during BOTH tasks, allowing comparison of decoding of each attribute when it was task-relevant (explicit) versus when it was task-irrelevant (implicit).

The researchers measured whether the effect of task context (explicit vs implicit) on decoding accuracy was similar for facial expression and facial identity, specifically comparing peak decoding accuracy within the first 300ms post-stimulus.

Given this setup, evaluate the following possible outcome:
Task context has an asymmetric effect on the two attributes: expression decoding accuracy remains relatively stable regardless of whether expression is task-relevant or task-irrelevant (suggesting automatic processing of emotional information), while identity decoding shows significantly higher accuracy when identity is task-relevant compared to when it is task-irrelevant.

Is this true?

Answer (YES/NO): YES